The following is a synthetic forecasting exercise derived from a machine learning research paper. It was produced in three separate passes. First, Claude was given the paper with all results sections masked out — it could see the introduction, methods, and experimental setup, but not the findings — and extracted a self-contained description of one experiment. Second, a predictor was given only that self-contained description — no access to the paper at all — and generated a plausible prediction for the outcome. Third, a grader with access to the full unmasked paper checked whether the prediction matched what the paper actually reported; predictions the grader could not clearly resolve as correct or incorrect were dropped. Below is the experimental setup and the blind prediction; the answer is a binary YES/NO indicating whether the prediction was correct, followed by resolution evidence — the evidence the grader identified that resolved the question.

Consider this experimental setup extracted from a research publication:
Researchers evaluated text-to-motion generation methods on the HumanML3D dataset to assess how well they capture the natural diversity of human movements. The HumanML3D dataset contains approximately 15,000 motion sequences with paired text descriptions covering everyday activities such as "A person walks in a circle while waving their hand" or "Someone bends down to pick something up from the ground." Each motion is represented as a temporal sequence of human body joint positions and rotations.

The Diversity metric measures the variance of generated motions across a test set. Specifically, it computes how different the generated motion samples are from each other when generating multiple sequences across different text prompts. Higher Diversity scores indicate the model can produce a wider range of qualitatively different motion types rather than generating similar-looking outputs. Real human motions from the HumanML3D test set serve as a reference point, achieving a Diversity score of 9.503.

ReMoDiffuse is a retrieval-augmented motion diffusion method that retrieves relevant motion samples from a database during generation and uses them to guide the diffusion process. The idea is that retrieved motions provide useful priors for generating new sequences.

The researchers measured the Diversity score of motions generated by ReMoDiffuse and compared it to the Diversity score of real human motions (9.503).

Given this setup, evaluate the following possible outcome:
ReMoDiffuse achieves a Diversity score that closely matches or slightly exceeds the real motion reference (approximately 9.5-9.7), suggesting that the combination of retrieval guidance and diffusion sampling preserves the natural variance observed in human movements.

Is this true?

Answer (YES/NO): NO